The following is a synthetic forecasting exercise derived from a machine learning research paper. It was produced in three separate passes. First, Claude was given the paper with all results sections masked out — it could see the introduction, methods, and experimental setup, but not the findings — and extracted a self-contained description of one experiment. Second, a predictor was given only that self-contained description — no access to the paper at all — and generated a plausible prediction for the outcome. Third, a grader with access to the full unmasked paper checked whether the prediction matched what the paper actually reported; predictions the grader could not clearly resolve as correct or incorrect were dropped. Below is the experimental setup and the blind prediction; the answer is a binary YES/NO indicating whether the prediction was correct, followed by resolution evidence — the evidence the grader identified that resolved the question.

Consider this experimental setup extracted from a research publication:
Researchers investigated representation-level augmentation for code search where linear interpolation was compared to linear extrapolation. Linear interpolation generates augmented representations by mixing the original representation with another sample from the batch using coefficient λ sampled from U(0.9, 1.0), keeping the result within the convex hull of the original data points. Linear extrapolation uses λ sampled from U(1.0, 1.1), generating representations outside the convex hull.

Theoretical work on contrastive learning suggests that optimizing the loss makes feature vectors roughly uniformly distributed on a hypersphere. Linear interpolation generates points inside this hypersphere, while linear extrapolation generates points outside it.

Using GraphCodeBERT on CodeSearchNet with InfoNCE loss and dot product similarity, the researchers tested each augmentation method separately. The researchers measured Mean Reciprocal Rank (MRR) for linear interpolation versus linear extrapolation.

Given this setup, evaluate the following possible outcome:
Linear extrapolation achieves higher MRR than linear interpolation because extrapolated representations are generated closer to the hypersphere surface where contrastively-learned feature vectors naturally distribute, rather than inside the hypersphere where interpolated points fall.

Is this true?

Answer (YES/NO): YES